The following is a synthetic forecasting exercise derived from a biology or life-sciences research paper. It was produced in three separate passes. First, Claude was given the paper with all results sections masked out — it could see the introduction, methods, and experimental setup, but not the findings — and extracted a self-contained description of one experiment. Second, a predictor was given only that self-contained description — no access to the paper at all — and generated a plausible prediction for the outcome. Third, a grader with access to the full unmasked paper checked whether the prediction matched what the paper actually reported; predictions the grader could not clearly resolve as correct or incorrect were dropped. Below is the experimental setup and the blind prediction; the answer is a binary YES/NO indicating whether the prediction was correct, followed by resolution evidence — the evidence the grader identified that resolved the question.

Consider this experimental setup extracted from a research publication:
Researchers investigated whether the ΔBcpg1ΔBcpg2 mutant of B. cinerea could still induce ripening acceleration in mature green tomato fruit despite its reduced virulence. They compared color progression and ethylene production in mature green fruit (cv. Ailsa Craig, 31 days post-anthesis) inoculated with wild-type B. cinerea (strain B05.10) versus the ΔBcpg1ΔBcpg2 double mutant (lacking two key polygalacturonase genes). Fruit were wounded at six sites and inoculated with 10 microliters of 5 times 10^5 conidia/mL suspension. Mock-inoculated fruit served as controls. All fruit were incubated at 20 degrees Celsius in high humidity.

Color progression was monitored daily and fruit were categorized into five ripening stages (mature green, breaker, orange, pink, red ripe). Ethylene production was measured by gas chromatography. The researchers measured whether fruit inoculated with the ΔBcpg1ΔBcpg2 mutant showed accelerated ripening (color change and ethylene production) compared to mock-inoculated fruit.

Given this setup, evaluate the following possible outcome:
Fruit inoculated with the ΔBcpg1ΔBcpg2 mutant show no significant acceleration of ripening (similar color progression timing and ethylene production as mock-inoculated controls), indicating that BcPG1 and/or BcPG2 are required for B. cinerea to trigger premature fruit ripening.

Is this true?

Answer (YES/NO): NO